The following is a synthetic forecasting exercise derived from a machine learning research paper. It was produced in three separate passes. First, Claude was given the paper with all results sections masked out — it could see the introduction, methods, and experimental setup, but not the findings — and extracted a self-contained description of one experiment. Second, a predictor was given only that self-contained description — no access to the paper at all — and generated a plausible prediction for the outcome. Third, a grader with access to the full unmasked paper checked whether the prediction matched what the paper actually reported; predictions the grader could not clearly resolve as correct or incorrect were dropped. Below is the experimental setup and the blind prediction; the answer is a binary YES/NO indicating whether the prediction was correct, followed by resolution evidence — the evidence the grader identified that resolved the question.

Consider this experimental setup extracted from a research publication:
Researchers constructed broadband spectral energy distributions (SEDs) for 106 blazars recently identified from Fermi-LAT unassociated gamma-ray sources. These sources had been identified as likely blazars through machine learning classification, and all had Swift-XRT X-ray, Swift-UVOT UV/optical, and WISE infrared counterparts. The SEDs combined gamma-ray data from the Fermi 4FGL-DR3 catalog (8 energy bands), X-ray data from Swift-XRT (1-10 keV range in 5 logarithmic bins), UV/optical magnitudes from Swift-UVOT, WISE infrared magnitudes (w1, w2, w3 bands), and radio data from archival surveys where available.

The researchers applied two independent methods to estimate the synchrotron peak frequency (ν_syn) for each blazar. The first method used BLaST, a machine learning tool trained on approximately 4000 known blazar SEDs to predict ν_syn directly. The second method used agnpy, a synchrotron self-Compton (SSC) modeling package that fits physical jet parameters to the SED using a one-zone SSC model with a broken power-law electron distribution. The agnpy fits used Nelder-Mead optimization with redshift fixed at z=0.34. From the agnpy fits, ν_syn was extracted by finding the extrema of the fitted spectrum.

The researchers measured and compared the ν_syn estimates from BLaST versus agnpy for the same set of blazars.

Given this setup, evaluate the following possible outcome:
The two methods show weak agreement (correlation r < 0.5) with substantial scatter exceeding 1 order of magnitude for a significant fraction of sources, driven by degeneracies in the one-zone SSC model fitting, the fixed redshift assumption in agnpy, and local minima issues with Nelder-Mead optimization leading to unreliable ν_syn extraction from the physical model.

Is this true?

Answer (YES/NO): NO